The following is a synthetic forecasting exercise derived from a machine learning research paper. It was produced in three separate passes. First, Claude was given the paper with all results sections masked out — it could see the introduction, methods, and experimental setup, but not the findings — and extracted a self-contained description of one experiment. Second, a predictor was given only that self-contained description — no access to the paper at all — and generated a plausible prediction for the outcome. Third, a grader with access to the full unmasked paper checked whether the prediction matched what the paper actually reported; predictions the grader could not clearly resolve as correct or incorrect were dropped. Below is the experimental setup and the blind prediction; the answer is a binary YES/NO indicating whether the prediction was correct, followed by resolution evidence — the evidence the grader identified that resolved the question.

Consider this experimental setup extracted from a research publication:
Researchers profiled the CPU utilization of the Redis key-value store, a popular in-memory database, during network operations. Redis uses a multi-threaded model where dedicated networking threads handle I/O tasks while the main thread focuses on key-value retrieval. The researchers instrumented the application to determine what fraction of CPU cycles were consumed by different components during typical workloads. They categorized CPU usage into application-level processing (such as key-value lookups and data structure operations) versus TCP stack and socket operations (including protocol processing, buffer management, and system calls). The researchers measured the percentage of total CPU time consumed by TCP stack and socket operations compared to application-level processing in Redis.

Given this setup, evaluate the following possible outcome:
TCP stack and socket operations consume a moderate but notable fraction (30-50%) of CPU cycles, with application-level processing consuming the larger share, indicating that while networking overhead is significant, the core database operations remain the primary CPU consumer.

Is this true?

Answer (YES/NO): NO